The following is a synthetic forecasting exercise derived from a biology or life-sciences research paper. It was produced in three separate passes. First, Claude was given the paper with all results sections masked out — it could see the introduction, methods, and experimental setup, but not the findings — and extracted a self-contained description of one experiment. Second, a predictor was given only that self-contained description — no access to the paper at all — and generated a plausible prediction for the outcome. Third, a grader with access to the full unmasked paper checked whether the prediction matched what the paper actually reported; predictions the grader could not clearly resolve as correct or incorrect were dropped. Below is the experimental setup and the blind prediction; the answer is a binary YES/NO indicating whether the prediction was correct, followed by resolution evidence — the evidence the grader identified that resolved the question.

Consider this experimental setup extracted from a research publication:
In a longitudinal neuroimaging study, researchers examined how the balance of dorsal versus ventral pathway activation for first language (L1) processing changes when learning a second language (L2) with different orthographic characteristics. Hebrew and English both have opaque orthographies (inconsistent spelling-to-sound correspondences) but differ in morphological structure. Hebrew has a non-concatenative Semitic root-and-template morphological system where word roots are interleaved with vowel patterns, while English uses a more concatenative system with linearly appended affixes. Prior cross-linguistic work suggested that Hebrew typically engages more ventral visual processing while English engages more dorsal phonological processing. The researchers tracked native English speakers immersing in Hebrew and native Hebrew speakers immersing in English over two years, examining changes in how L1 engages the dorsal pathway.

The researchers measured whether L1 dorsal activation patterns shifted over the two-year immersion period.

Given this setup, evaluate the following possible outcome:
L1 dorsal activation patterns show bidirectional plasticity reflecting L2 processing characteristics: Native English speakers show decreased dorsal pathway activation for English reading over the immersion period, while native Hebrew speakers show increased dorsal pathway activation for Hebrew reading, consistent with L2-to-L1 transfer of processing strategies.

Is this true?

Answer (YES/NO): YES